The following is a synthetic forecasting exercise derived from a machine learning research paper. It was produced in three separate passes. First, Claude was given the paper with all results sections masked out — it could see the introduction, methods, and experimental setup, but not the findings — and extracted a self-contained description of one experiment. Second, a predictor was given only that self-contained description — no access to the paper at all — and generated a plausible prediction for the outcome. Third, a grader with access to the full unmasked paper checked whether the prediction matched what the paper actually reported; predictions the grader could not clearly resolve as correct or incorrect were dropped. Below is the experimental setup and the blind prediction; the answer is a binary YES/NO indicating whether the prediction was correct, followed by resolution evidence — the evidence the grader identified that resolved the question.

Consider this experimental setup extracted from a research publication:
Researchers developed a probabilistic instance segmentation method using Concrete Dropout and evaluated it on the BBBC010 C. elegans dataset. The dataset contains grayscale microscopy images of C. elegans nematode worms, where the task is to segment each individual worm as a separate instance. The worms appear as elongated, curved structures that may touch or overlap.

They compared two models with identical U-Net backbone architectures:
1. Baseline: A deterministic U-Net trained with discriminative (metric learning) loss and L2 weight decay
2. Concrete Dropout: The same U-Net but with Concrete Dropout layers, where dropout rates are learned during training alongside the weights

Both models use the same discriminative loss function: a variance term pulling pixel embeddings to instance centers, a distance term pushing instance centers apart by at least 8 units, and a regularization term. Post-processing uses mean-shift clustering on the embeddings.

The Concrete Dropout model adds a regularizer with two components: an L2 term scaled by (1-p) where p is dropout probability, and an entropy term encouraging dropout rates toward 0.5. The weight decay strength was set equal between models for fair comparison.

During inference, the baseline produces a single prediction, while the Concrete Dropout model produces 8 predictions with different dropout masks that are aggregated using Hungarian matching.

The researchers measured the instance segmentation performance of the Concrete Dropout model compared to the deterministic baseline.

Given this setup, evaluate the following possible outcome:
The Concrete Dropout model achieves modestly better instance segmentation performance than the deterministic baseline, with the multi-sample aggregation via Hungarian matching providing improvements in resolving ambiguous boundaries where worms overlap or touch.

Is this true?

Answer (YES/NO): NO